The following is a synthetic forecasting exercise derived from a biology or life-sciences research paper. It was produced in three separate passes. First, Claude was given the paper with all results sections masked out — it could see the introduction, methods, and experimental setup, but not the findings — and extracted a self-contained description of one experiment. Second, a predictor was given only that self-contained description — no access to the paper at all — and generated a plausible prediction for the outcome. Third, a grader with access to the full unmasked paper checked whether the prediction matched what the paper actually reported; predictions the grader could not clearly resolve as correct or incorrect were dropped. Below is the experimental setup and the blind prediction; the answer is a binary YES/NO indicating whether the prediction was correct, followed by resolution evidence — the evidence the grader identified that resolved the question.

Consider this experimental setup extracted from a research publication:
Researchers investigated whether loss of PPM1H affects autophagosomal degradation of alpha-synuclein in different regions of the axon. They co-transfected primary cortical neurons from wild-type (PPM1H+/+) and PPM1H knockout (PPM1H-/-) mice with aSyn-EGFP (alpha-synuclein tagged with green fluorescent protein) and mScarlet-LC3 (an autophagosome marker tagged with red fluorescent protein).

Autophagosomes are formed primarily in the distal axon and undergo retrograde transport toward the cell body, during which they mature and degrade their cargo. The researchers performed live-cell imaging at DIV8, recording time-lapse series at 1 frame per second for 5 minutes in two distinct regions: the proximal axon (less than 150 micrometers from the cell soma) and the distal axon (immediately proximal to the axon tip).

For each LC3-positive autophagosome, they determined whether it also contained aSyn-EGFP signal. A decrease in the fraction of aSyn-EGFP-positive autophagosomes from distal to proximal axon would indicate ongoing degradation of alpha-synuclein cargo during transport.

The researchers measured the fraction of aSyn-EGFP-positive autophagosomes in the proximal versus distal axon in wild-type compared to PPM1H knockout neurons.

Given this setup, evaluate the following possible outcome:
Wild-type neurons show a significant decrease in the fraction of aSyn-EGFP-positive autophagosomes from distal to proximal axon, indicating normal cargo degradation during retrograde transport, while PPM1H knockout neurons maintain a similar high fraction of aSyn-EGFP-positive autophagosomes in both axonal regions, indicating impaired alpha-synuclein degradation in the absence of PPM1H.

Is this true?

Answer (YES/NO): NO